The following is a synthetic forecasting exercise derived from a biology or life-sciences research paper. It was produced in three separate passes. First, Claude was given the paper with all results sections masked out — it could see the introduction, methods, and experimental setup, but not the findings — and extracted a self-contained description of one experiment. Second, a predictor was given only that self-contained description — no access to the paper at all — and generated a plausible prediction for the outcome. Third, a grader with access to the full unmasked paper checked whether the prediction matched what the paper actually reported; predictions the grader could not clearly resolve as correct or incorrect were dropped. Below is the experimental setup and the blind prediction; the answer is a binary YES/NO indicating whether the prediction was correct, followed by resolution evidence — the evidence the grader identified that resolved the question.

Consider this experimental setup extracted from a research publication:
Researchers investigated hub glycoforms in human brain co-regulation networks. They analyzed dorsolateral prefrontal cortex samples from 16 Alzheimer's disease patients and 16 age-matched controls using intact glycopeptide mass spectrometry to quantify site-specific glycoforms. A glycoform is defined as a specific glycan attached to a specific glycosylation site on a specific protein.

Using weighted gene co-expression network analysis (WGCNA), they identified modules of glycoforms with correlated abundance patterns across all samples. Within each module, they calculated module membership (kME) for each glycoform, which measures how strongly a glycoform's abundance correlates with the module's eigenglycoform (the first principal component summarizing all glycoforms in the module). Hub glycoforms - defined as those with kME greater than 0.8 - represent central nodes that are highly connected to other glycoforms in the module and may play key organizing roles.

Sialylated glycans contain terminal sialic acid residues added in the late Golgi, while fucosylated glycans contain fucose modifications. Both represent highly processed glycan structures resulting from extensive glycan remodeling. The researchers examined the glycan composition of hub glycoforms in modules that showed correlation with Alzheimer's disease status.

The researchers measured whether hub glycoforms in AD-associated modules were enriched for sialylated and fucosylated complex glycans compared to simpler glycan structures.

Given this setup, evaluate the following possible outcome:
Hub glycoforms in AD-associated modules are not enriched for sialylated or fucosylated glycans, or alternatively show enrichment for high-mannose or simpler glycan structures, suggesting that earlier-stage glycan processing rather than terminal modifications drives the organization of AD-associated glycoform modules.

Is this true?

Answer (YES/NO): NO